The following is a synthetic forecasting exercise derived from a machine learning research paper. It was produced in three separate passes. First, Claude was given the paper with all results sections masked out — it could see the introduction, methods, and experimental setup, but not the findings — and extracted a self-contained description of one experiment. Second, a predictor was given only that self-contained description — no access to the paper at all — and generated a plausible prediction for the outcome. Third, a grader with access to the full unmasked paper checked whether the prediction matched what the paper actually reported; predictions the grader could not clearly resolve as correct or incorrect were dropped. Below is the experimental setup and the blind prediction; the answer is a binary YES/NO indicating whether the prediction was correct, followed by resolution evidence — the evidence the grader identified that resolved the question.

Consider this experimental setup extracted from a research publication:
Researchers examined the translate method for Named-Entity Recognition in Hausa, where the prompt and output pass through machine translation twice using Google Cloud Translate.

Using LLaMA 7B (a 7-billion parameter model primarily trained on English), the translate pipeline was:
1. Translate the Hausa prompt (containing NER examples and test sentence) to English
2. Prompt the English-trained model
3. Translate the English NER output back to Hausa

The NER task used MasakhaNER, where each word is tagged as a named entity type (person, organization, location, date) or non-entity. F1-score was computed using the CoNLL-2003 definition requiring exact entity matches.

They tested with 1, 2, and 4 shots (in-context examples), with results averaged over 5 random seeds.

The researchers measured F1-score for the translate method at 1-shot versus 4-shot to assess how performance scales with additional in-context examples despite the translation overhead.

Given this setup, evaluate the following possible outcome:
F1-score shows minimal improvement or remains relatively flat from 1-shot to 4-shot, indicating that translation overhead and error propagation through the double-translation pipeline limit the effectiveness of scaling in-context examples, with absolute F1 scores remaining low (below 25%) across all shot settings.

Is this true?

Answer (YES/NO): NO